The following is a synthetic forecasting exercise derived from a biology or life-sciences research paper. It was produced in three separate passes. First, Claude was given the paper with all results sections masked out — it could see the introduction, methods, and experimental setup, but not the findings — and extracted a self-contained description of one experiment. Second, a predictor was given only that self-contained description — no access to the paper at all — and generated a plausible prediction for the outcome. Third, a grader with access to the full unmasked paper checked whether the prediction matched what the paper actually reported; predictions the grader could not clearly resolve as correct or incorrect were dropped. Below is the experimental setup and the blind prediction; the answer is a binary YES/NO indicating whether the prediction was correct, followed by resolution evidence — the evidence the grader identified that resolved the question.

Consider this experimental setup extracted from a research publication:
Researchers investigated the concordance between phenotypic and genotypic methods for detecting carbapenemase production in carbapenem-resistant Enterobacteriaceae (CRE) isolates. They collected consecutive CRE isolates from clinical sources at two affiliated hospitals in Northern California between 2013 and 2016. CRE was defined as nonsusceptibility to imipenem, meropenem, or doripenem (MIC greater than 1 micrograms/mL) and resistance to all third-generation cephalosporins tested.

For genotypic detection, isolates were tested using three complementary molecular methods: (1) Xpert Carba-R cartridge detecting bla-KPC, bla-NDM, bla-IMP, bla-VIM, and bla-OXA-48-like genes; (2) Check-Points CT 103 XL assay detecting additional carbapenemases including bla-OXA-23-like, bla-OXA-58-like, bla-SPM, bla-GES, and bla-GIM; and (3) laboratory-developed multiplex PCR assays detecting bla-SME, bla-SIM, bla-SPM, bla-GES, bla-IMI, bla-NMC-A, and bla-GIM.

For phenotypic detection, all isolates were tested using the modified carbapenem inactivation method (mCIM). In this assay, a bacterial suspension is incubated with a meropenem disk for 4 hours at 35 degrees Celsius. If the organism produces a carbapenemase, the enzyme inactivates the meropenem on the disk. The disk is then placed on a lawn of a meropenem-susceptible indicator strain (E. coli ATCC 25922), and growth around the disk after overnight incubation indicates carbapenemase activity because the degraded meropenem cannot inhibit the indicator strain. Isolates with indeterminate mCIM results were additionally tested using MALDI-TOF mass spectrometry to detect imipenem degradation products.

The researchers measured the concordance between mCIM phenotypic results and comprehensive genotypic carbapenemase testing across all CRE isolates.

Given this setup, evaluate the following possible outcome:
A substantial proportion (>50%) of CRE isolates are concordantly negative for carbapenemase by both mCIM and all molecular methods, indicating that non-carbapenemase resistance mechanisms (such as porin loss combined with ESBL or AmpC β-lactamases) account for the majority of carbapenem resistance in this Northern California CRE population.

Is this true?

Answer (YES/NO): YES